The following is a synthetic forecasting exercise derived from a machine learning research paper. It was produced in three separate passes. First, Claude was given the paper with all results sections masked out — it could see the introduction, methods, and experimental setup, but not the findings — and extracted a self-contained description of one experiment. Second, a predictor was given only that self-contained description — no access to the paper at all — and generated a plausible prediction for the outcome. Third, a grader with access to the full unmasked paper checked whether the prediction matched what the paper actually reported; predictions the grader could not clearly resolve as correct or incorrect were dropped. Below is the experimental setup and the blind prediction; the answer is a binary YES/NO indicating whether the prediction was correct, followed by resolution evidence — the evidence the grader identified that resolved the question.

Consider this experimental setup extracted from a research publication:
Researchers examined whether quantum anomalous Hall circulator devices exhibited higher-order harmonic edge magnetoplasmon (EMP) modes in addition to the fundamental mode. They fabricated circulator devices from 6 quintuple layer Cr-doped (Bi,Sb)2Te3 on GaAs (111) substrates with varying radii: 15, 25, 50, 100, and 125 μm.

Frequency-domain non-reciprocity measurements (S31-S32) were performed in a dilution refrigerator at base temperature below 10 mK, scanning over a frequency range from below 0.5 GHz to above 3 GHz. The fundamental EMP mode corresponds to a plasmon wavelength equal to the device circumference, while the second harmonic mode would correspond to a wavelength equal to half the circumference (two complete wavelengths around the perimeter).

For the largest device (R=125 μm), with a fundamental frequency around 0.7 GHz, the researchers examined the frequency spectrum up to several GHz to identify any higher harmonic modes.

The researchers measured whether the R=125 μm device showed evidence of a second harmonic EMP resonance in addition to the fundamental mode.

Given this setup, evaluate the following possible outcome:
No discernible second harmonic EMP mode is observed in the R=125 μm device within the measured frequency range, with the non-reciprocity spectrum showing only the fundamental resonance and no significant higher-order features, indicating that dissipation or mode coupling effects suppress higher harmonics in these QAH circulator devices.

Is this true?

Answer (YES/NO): NO